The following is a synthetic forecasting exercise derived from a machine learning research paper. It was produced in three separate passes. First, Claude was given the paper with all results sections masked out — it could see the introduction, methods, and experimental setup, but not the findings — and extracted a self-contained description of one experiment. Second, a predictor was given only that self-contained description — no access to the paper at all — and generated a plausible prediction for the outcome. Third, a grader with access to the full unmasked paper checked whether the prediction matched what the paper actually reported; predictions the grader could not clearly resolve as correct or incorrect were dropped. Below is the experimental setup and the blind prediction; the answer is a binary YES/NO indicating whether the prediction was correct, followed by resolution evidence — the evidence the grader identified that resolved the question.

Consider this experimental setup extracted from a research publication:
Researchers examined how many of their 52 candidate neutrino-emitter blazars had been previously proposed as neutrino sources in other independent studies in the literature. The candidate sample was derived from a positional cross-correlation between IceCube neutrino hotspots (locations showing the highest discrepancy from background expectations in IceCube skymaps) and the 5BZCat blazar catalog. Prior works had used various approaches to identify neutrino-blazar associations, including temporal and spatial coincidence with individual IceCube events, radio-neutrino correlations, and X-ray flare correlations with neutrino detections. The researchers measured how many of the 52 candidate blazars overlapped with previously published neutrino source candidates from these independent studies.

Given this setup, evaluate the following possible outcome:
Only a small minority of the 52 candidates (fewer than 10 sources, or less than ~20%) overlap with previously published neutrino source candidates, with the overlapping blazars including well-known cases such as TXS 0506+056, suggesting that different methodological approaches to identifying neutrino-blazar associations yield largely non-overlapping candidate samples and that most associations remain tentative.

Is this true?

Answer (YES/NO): YES